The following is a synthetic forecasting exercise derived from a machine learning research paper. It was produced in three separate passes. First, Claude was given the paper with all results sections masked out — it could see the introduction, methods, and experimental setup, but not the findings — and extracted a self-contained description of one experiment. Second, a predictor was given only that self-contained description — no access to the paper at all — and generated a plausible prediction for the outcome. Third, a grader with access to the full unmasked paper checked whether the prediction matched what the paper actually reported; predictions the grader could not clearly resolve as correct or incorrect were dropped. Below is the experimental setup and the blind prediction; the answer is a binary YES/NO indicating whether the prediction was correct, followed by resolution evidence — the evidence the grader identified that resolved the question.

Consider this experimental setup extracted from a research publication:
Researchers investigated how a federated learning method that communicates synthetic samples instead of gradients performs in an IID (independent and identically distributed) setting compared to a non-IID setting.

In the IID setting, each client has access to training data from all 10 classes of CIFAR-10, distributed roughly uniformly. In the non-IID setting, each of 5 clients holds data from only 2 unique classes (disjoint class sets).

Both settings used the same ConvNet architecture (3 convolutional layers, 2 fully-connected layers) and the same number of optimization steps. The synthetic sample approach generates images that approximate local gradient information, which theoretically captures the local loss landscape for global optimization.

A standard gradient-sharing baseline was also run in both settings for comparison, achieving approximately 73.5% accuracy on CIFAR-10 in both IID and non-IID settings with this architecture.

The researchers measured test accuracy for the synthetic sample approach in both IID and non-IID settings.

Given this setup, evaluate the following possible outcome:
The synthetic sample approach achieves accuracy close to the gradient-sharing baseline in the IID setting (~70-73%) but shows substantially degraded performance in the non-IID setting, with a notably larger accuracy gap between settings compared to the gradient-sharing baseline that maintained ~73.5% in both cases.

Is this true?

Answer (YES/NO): NO